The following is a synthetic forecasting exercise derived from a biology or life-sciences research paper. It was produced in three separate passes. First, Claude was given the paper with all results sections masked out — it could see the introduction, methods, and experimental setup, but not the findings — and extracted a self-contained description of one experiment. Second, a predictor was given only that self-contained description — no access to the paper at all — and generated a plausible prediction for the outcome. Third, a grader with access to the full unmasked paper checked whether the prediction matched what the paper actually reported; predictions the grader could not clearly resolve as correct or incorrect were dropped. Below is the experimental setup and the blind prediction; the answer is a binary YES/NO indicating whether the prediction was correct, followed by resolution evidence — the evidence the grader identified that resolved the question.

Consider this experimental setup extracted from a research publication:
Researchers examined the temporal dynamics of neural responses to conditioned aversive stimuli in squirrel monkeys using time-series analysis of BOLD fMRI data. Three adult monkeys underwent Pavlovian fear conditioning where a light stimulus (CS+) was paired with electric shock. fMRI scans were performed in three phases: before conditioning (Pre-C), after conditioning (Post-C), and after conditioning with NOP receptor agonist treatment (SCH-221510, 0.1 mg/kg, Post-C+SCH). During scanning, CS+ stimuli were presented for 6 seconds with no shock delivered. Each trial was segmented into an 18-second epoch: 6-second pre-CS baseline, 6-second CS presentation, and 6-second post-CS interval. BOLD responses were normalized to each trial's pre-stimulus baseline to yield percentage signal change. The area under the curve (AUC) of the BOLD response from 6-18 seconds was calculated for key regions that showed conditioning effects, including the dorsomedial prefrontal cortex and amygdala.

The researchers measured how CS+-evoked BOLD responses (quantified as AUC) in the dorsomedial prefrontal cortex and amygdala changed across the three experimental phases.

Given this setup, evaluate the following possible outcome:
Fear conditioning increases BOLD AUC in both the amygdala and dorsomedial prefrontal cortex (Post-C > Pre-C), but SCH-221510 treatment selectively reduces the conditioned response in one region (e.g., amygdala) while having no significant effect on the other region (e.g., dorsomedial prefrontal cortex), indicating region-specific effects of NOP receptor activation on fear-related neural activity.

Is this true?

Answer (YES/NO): NO